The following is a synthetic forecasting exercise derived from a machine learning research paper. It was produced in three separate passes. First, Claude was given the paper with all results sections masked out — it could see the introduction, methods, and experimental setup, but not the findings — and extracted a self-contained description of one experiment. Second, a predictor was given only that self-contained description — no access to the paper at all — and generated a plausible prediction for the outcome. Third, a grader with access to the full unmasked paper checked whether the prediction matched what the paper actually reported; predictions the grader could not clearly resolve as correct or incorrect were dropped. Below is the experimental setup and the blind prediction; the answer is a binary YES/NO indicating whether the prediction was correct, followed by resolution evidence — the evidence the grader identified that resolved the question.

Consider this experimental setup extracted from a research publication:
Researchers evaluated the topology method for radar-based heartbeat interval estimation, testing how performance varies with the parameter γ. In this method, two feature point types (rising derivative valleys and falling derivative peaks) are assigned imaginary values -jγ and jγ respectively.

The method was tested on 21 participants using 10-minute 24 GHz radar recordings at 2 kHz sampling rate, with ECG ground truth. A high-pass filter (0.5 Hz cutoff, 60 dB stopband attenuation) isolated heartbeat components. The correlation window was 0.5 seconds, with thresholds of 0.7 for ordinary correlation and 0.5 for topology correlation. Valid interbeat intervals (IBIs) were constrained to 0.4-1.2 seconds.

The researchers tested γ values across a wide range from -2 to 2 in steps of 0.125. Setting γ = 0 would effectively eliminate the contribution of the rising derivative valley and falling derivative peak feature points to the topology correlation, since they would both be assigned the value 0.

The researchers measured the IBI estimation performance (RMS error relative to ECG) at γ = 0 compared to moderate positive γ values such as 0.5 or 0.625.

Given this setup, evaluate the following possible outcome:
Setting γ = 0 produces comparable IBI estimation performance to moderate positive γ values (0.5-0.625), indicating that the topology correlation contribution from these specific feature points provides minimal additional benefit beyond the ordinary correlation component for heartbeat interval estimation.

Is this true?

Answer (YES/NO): NO